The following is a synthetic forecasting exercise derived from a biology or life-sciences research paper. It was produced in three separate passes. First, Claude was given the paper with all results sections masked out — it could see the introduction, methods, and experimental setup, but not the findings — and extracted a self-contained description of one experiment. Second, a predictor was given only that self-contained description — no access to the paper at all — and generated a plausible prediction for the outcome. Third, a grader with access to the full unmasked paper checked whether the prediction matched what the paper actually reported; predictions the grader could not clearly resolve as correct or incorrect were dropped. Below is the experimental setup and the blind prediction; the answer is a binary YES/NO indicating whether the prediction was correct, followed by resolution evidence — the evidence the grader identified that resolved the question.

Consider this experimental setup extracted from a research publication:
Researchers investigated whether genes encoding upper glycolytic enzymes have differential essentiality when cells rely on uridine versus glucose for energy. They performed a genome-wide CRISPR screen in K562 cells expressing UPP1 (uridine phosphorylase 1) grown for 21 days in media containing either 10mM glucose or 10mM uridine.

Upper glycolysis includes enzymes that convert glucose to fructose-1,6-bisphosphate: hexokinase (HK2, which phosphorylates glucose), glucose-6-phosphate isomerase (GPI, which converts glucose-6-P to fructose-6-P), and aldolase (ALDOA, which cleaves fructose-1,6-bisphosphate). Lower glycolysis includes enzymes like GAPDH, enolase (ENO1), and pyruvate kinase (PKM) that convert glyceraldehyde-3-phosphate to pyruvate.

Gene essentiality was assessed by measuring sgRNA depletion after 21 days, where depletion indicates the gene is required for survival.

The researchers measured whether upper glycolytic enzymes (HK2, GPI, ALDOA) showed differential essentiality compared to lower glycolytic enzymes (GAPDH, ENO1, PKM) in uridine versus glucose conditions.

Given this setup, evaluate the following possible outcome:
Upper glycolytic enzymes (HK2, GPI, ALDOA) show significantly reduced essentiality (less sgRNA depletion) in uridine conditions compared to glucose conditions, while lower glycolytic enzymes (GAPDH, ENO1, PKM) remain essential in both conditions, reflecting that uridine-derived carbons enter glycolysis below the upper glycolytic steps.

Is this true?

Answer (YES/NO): YES